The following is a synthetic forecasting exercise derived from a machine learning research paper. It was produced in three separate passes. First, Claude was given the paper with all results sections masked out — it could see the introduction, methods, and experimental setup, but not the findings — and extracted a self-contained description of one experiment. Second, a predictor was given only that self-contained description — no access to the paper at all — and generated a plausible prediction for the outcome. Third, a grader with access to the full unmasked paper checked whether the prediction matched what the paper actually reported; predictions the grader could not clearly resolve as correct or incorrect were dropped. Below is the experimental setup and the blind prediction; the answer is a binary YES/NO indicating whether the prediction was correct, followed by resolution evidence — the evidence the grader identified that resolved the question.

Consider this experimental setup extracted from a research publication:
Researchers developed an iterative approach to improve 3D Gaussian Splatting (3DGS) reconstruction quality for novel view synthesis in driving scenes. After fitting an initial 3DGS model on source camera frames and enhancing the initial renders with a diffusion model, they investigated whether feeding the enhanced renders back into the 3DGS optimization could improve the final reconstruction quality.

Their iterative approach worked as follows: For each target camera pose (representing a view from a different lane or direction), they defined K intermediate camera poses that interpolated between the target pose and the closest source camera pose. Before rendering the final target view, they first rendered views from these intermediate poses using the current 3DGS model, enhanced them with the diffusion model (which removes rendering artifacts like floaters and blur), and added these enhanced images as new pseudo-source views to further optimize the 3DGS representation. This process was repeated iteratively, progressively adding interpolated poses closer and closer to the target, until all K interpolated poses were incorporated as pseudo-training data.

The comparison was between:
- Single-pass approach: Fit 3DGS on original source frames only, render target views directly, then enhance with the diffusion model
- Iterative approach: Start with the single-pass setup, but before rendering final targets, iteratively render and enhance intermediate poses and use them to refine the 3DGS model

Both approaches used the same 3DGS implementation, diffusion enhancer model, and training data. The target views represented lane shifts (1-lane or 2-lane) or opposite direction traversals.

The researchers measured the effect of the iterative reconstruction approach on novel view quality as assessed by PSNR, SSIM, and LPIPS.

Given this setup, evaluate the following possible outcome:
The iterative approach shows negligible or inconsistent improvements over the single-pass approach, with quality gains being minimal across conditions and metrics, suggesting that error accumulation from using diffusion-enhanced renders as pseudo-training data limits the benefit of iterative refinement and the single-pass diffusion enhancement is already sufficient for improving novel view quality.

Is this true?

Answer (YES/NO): NO